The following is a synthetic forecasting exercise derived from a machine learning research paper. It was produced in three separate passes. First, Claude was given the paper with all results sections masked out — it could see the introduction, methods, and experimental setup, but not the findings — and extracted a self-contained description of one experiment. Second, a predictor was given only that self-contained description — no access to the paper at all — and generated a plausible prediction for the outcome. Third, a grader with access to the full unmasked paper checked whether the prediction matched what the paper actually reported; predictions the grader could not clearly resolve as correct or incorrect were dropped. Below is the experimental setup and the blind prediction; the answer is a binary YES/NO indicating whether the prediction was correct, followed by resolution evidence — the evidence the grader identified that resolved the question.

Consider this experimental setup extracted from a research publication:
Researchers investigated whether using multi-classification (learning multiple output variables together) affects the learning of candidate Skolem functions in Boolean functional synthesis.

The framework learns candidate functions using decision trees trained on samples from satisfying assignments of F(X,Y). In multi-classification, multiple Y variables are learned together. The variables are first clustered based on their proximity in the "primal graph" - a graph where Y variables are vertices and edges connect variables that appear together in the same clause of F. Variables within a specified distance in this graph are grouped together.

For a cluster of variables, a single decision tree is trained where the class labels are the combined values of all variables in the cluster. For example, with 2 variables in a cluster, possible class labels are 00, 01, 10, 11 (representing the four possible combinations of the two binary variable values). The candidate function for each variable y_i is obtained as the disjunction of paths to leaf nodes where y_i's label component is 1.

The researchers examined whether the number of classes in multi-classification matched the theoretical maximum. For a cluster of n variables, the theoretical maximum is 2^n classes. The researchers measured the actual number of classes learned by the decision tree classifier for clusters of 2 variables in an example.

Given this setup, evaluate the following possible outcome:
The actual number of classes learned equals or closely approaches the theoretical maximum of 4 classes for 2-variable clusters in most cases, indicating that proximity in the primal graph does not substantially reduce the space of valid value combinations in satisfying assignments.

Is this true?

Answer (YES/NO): NO